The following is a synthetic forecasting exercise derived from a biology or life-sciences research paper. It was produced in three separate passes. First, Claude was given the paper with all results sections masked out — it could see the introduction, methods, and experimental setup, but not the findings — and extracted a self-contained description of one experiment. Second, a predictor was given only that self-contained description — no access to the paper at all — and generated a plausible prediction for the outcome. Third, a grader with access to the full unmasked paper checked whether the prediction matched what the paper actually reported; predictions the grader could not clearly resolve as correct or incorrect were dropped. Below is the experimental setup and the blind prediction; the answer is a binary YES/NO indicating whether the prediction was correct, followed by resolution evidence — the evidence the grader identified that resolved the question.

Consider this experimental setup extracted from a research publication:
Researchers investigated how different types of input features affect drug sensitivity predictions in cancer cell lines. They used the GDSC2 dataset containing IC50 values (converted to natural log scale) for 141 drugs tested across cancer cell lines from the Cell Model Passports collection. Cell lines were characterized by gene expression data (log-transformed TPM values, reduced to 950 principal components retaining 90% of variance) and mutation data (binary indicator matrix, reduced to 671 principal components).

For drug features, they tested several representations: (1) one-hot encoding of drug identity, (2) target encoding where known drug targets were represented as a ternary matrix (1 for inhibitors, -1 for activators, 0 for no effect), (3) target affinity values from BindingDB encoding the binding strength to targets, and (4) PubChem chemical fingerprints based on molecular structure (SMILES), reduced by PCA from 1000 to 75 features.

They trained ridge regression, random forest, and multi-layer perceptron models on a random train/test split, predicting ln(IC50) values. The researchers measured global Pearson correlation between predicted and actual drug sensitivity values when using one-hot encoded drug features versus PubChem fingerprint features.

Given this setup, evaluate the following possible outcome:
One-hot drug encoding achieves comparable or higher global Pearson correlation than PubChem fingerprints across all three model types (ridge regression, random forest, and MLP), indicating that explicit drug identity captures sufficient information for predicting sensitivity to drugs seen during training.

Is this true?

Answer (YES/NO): YES